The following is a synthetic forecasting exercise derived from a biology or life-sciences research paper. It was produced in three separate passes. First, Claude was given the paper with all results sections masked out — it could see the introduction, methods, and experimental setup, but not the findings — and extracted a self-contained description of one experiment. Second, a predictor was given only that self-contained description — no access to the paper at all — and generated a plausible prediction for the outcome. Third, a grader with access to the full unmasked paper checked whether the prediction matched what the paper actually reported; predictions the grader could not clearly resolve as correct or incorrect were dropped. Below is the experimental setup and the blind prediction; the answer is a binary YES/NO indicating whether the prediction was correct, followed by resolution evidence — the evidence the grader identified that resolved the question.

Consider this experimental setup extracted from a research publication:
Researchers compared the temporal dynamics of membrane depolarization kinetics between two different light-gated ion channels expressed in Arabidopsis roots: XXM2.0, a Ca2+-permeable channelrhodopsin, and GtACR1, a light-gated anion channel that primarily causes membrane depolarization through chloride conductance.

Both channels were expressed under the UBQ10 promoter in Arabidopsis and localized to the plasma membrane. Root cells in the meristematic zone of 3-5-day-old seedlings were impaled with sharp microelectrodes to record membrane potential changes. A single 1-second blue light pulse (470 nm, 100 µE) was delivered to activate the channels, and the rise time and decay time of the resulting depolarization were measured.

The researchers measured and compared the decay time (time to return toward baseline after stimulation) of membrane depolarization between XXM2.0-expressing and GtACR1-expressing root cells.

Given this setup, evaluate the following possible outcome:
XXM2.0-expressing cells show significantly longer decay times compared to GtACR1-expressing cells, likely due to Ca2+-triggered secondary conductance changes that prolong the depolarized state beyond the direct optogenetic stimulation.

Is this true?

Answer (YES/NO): YES